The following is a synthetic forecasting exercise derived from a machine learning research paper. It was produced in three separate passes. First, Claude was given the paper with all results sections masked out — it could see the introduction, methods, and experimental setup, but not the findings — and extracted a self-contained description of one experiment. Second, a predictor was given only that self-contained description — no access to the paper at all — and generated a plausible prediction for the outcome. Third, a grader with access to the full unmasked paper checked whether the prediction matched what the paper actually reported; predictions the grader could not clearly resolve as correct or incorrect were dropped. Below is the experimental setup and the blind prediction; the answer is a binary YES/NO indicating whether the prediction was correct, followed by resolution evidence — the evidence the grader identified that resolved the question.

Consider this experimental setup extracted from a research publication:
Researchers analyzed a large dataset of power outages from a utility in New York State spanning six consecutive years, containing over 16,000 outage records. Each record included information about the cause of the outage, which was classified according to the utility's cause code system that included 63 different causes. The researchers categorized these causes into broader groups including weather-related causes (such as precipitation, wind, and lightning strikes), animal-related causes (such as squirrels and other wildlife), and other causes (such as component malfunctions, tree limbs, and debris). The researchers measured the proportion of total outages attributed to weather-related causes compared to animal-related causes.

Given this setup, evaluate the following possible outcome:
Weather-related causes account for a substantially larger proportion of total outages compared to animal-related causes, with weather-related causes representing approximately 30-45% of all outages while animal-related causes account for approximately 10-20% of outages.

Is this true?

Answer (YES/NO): NO